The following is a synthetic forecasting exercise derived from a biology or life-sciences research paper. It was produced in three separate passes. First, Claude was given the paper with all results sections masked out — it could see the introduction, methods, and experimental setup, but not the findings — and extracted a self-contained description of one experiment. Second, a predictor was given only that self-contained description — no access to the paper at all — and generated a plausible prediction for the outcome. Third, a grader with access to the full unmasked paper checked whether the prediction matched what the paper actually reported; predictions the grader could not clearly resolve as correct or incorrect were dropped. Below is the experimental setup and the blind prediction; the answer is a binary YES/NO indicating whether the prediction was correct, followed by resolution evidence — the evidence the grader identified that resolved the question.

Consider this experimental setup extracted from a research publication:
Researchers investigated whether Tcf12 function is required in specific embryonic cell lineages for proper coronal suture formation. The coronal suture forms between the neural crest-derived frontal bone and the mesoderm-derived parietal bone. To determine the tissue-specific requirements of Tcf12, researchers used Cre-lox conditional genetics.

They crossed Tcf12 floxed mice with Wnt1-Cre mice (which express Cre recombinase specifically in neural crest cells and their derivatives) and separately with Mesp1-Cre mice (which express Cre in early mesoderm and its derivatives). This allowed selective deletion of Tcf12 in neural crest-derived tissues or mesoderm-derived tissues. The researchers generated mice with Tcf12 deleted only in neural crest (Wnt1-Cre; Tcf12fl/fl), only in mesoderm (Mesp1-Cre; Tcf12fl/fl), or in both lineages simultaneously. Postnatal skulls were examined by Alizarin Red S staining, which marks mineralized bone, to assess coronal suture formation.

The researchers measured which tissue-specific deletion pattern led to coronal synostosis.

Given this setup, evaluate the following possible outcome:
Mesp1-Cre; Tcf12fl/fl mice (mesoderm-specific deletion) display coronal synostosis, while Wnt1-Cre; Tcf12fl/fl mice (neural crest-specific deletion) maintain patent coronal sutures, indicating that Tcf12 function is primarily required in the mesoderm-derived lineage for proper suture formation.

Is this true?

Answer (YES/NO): NO